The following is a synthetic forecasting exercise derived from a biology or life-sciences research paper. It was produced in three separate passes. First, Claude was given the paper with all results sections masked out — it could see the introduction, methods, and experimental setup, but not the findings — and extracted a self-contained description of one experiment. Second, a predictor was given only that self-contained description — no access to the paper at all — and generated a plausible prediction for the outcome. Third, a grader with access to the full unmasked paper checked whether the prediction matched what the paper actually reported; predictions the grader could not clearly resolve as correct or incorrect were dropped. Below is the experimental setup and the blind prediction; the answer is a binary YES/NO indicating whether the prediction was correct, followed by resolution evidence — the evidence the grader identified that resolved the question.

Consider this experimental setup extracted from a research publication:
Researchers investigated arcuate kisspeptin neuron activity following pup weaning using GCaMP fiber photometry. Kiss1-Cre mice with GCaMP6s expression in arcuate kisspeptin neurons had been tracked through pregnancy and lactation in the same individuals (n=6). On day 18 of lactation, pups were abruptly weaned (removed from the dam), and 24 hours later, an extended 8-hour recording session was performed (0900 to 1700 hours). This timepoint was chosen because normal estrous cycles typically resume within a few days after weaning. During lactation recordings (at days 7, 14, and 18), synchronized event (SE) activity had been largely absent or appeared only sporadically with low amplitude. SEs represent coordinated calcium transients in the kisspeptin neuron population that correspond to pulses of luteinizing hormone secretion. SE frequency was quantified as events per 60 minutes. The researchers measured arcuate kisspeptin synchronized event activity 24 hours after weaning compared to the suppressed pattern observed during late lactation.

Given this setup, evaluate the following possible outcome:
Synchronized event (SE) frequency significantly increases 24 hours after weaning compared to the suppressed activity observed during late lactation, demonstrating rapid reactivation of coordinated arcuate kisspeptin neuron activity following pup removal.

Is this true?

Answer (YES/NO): YES